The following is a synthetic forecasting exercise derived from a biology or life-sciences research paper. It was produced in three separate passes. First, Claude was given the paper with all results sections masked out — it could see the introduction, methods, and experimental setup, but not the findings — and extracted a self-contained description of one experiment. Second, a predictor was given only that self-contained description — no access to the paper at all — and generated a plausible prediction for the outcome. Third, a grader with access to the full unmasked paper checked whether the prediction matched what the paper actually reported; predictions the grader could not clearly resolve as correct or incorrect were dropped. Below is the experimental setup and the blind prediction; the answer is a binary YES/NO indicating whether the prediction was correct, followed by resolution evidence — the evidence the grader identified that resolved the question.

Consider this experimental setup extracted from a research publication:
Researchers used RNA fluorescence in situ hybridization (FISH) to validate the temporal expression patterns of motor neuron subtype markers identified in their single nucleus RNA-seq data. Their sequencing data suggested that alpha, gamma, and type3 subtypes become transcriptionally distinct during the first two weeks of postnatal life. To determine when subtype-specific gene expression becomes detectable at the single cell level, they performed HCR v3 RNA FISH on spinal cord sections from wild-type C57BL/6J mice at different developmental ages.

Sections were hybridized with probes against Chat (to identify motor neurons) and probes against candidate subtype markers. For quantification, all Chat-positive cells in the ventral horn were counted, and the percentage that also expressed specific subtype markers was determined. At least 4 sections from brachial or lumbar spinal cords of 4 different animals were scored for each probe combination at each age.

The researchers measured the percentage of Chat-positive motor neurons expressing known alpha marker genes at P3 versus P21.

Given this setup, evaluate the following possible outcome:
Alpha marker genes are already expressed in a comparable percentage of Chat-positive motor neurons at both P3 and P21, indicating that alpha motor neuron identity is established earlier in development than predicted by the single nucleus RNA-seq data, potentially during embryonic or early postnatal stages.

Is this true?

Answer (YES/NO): NO